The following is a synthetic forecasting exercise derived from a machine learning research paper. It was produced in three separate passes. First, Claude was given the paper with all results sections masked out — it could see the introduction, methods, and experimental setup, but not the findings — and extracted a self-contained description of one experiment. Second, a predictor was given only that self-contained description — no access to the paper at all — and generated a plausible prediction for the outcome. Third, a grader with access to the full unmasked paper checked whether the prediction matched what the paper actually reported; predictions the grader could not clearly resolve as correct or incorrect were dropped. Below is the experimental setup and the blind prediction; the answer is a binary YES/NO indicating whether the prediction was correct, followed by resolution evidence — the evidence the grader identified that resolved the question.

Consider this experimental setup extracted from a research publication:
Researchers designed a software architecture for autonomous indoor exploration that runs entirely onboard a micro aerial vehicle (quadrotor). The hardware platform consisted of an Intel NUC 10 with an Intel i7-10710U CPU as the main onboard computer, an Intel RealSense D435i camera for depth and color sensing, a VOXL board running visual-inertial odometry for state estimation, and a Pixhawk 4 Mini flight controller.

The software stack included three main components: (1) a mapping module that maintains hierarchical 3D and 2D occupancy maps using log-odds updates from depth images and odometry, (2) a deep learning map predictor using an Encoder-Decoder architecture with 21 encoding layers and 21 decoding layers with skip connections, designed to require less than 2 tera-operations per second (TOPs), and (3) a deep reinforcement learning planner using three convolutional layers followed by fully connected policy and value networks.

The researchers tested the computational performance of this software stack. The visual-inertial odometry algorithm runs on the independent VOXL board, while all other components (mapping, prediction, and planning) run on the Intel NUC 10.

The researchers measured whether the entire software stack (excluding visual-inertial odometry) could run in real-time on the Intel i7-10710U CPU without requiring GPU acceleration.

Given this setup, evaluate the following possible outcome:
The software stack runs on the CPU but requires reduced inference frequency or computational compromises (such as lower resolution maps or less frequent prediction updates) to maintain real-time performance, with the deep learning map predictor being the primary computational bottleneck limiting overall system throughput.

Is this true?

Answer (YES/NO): NO